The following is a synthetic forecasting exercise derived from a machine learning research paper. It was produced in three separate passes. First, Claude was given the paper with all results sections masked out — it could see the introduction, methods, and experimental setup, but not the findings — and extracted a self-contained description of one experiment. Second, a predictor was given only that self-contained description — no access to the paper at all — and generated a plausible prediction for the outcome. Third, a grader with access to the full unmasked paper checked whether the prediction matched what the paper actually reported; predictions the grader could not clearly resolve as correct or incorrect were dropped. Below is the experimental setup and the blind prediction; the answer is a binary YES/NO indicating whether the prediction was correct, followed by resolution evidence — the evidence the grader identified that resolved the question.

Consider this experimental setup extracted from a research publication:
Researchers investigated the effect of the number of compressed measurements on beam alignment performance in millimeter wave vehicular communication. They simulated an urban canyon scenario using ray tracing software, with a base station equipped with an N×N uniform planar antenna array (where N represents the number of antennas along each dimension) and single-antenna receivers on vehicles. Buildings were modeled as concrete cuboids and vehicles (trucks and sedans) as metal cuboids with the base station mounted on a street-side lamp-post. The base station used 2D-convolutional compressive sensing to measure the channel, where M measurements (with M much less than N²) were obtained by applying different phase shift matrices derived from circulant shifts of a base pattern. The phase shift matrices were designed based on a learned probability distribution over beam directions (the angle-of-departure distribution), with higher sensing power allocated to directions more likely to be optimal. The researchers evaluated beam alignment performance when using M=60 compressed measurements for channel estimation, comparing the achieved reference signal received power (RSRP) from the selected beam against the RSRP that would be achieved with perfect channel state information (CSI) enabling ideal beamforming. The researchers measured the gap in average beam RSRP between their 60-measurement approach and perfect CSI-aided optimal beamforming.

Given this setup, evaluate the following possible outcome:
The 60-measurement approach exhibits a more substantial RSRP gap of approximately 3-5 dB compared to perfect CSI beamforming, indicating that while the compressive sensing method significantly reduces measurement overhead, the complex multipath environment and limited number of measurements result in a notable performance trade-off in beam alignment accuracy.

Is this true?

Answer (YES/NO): NO